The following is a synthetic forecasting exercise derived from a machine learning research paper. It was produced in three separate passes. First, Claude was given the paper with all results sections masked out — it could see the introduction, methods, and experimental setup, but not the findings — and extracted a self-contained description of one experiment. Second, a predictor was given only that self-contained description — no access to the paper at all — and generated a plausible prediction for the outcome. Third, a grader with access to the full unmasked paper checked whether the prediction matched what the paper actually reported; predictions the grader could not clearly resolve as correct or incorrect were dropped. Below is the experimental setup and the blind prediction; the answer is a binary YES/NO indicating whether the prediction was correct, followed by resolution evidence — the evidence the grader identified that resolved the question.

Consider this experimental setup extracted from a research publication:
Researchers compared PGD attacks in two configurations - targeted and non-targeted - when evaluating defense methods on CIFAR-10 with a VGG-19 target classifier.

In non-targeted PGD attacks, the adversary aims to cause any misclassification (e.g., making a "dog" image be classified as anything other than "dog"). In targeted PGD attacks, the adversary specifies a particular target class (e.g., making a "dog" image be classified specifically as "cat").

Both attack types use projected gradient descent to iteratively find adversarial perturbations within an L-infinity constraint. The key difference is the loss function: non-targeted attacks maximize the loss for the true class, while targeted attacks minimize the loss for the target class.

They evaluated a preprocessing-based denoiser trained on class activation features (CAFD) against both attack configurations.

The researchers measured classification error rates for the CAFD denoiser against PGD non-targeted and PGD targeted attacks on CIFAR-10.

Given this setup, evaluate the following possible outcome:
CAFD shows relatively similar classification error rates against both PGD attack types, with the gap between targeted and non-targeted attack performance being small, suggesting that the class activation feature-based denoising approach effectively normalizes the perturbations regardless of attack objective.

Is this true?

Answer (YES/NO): YES